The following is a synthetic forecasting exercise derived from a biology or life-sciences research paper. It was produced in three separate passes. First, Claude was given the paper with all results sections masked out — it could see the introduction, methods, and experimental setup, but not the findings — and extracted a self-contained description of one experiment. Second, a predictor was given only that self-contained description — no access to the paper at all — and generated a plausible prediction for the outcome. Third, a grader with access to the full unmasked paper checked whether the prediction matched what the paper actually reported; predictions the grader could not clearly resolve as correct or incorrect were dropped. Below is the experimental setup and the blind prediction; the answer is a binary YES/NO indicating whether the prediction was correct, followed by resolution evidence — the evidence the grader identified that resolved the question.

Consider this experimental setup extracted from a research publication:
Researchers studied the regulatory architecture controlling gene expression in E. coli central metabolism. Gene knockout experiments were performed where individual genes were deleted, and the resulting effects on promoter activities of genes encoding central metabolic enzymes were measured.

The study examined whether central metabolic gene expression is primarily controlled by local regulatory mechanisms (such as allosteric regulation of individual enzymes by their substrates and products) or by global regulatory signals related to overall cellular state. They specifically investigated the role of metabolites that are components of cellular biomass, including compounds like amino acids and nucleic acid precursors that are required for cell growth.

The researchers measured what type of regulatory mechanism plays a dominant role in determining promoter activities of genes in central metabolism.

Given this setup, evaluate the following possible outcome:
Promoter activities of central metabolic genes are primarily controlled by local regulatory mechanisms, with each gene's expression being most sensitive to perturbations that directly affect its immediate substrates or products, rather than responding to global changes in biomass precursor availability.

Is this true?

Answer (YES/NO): NO